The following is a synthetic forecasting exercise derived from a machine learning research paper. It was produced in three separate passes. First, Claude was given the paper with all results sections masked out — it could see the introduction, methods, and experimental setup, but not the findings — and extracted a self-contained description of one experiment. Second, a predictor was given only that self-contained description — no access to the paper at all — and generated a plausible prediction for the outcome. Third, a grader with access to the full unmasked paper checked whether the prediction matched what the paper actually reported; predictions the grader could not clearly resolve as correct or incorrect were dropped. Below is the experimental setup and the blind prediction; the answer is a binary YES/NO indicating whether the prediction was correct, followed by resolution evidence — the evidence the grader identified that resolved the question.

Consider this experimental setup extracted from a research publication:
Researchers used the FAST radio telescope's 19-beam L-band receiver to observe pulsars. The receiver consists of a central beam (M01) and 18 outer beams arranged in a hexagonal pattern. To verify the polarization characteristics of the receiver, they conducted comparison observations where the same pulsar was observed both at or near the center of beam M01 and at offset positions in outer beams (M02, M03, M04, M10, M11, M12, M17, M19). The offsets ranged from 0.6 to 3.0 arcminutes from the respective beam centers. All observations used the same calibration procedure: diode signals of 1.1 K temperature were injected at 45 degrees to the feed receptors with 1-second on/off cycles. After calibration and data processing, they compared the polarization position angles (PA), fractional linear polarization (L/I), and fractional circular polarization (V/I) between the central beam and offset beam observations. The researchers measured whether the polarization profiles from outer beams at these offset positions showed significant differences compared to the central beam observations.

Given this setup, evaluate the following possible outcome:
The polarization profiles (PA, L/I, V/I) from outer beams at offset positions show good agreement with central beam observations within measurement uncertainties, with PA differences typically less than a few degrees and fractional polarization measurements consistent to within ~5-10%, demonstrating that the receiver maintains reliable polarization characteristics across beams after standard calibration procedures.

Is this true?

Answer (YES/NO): YES